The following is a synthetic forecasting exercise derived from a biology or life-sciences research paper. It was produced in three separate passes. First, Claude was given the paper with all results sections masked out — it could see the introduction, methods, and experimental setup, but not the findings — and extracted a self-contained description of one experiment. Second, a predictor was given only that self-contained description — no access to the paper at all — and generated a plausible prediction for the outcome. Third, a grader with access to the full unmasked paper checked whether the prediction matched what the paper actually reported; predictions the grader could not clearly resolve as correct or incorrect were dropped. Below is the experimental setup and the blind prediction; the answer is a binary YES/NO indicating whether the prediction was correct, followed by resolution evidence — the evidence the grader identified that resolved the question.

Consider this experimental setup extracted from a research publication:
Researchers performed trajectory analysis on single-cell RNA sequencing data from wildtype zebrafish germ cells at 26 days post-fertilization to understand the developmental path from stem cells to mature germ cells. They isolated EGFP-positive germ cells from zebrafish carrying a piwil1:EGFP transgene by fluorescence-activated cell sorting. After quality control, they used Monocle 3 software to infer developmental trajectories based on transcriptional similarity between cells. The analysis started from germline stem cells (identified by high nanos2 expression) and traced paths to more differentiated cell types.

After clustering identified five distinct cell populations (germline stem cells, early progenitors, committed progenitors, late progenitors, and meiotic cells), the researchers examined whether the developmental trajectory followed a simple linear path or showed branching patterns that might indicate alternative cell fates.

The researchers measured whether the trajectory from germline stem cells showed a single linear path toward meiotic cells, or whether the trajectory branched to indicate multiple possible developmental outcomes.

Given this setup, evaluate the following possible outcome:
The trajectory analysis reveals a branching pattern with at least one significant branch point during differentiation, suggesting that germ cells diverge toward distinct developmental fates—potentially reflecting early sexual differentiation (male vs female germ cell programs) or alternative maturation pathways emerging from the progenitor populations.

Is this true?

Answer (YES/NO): NO